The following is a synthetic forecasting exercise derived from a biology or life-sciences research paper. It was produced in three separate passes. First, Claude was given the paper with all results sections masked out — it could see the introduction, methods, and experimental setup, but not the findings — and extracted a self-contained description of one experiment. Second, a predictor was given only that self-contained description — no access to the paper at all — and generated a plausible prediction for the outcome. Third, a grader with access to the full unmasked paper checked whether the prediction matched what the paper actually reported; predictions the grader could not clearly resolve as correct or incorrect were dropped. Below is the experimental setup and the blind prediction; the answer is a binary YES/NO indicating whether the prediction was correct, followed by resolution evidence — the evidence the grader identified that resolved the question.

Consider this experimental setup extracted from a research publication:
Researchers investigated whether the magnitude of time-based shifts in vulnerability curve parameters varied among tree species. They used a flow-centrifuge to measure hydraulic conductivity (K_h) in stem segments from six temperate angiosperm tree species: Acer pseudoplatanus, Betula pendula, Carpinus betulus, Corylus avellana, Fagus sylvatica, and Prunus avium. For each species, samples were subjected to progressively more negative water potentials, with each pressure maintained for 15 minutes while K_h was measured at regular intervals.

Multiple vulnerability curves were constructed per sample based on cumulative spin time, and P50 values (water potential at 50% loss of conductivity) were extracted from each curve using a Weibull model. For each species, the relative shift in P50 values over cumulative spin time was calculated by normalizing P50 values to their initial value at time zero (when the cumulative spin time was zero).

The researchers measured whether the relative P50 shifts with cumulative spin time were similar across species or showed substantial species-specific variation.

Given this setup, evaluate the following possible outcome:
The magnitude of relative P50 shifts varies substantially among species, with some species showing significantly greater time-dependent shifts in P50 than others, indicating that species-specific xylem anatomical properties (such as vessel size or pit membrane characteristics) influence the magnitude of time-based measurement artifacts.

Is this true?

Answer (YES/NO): YES